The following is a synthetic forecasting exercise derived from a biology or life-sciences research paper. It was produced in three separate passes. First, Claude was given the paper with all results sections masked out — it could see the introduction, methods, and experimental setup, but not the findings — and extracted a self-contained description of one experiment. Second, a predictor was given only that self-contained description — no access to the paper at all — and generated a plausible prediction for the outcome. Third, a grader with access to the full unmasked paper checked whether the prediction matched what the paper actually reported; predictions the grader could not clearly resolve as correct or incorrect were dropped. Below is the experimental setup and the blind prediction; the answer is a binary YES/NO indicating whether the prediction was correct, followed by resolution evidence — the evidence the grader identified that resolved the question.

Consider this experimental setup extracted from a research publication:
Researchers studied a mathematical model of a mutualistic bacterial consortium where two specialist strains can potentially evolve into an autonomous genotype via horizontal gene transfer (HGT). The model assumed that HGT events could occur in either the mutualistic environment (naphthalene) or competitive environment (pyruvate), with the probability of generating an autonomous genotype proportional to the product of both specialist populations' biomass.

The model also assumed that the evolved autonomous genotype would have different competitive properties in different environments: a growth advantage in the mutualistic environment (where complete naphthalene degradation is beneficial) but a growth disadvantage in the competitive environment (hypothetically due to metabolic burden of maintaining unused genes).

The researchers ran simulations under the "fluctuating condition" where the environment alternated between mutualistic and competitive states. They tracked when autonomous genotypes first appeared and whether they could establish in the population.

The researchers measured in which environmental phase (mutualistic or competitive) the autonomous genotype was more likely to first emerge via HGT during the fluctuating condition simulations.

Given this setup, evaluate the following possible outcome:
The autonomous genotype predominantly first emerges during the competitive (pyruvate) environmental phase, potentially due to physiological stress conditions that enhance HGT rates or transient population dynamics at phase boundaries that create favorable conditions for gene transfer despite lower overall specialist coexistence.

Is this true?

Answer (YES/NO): NO